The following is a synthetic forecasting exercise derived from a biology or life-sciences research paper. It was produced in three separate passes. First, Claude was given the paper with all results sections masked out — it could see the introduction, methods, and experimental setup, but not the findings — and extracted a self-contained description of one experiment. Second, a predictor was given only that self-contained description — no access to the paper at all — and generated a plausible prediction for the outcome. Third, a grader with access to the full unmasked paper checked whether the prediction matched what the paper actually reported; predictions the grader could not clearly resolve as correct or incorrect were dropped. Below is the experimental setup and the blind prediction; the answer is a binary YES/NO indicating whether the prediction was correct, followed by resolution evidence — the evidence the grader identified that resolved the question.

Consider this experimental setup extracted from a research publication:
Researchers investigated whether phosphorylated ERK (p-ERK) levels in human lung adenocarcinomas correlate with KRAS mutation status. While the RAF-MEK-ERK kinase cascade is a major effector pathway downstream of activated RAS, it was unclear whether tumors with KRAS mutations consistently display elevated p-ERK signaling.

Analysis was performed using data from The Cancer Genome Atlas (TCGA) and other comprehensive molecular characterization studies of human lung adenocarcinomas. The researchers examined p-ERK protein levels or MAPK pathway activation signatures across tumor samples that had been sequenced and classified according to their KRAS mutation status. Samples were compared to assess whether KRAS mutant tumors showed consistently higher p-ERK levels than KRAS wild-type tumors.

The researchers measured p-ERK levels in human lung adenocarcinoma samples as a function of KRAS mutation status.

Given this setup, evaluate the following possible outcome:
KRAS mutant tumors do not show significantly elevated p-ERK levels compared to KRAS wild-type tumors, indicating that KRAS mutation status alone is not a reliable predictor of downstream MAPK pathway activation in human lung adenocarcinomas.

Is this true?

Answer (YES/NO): YES